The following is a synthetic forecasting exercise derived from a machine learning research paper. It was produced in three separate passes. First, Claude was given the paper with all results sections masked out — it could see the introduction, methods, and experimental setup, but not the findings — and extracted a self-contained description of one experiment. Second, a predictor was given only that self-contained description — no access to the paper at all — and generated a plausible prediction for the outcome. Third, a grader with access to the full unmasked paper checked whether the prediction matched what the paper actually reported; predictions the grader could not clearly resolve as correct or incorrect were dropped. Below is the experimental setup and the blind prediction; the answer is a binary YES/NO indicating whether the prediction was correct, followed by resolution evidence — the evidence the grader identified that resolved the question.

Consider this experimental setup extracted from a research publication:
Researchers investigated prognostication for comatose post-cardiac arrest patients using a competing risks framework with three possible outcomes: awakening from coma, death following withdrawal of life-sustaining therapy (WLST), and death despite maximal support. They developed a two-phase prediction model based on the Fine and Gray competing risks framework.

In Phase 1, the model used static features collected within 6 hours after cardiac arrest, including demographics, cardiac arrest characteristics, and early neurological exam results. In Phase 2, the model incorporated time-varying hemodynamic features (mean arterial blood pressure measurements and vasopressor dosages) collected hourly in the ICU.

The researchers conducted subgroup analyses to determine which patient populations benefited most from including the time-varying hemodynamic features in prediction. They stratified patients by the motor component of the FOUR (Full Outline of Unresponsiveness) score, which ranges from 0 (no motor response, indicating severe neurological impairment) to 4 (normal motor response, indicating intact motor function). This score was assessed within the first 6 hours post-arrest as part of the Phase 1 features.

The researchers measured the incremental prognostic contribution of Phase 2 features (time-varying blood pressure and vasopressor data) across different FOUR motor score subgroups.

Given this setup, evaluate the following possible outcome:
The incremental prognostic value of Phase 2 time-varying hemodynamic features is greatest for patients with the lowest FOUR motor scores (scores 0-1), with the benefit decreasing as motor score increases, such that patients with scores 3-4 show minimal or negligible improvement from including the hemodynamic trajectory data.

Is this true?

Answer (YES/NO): NO